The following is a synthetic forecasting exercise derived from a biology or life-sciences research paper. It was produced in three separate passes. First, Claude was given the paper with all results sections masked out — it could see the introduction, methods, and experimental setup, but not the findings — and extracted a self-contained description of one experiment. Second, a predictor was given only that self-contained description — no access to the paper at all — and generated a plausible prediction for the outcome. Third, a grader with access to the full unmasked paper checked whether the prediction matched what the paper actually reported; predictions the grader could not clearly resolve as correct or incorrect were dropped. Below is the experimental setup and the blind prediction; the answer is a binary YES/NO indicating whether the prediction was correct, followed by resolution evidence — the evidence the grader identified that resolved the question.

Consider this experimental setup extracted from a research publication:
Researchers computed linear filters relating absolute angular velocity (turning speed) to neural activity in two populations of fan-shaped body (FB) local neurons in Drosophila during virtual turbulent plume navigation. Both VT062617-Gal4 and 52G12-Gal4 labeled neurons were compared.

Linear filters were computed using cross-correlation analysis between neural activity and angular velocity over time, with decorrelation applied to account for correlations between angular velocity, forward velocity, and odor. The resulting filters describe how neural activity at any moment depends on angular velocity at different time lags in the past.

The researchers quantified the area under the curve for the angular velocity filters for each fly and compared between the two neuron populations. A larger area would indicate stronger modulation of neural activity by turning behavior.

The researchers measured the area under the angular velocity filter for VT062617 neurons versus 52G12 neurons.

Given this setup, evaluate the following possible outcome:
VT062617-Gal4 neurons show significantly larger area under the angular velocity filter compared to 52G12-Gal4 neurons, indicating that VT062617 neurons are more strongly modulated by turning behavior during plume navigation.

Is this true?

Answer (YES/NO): NO